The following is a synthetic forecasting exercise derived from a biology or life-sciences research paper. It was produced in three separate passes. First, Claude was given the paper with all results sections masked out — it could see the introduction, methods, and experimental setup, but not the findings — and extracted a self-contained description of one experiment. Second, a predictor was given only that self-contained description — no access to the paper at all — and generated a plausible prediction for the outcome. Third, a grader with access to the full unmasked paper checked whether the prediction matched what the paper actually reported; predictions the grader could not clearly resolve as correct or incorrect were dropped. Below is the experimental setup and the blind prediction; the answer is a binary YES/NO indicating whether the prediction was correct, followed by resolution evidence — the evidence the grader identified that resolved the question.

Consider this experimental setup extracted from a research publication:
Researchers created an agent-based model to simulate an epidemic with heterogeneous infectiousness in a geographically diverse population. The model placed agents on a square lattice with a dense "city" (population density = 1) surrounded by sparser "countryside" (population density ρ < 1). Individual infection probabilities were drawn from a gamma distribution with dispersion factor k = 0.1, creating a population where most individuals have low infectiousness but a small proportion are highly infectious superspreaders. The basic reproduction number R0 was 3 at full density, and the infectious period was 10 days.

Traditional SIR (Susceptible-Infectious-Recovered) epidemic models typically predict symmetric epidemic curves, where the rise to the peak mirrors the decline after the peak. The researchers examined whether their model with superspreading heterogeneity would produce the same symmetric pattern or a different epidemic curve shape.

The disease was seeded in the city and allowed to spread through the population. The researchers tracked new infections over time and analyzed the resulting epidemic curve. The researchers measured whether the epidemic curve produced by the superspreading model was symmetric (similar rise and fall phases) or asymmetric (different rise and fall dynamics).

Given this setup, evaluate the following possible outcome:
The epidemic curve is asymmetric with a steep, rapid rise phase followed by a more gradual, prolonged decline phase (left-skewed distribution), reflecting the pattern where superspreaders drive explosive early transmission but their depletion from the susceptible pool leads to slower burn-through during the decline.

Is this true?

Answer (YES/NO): YES